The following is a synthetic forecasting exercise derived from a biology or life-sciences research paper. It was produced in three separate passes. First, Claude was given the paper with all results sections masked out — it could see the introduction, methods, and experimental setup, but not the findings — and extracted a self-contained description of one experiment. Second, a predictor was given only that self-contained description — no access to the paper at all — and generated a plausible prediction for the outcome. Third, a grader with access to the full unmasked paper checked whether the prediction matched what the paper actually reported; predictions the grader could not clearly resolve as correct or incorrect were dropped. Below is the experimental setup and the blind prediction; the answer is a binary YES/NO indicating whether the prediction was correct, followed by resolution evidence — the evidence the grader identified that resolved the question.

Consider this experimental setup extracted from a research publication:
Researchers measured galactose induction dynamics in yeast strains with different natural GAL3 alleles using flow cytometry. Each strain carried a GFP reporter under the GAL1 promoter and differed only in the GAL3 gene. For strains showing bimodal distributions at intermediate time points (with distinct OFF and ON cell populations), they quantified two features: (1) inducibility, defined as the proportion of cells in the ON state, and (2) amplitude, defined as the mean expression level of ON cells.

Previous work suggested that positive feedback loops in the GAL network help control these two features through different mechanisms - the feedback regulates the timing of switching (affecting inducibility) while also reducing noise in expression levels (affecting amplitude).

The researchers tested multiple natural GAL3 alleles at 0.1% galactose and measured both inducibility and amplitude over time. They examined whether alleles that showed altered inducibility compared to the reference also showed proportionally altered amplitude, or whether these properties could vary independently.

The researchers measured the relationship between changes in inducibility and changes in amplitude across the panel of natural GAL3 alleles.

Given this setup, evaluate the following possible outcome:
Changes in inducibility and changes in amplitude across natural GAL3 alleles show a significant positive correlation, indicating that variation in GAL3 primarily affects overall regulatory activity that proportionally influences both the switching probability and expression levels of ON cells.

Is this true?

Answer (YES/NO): NO